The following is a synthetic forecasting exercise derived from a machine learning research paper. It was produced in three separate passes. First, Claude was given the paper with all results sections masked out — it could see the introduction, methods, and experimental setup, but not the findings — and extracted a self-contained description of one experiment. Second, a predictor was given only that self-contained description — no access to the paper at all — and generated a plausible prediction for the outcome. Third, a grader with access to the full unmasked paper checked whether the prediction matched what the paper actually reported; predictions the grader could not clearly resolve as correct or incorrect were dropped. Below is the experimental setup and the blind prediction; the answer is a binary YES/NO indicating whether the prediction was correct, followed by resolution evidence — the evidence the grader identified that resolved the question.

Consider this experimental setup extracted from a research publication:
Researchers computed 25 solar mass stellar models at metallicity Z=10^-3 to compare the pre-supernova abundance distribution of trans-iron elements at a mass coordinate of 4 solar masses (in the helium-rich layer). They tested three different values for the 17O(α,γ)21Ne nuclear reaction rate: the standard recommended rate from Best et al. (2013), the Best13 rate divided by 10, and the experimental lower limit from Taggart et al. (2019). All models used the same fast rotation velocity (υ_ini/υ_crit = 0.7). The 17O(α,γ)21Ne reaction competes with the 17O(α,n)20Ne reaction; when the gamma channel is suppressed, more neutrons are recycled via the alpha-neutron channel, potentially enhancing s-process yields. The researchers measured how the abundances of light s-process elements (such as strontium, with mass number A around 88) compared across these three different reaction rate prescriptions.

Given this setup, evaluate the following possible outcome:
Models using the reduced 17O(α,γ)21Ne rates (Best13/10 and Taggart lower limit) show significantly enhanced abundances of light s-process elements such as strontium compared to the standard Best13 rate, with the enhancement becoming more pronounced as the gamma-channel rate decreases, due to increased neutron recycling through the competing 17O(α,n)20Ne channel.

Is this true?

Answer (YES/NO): YES